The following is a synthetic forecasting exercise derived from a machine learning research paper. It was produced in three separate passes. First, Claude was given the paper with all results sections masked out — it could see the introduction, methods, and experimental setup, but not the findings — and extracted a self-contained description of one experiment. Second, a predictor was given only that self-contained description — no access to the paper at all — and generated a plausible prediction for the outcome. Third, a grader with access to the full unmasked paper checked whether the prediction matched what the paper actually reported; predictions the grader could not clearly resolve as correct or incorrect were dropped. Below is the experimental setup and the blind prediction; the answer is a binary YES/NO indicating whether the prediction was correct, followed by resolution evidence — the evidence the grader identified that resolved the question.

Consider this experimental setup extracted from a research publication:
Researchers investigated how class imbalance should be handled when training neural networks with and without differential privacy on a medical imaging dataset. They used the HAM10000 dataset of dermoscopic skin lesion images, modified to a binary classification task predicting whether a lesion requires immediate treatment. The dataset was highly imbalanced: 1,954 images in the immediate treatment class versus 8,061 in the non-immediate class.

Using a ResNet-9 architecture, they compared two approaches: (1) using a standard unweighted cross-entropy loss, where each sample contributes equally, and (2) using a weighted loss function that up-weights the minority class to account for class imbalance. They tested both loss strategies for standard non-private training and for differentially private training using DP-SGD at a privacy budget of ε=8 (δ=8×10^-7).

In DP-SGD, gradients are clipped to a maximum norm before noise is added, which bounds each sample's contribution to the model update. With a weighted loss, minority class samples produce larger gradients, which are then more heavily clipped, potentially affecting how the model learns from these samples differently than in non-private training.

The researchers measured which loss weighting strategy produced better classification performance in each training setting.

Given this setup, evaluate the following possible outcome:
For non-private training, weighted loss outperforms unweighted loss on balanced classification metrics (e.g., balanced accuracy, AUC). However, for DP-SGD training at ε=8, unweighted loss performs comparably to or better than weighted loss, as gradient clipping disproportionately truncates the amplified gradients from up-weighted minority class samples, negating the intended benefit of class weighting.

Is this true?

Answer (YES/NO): YES